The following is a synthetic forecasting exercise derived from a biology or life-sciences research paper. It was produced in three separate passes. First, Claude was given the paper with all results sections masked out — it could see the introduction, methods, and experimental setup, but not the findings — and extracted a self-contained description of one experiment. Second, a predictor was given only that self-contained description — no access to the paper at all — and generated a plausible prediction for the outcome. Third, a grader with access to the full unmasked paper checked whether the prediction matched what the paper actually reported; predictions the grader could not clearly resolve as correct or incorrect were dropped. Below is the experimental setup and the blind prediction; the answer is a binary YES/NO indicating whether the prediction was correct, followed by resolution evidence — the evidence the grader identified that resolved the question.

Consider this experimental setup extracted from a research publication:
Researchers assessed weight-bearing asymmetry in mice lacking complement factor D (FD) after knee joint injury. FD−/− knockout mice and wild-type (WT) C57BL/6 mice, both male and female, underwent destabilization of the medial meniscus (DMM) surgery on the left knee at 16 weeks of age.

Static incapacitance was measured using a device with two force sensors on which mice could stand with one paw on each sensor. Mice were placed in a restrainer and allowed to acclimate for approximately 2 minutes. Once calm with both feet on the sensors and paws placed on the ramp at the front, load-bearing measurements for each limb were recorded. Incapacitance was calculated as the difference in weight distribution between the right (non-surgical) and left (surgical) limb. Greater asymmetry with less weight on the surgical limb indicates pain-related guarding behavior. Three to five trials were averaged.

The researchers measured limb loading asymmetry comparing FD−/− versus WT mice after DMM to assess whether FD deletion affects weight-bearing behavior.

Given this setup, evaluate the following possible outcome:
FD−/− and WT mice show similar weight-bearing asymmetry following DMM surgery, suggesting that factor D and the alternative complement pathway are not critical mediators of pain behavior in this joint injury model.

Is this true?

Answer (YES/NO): NO